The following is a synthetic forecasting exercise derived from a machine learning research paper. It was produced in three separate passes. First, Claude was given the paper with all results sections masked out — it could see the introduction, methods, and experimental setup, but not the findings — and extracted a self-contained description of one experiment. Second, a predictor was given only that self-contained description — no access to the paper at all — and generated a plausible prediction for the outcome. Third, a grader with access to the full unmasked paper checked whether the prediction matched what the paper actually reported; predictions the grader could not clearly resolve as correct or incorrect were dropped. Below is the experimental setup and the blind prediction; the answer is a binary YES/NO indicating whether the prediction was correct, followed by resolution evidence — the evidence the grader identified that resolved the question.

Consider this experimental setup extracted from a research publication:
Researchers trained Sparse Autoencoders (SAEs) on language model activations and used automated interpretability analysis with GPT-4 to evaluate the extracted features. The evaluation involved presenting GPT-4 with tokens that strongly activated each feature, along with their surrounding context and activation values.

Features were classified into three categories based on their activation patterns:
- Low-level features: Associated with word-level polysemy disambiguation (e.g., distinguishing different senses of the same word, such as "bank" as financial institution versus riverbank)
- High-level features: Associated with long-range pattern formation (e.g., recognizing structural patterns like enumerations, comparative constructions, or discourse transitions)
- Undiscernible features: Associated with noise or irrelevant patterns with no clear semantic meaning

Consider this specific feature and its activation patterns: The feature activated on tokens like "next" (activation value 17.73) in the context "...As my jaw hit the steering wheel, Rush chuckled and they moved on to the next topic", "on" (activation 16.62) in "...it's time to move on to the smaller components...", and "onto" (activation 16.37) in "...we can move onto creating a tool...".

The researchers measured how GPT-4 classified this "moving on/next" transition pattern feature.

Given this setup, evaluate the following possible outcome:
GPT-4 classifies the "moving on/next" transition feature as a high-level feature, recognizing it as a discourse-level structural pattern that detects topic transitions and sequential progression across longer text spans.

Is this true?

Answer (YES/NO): NO